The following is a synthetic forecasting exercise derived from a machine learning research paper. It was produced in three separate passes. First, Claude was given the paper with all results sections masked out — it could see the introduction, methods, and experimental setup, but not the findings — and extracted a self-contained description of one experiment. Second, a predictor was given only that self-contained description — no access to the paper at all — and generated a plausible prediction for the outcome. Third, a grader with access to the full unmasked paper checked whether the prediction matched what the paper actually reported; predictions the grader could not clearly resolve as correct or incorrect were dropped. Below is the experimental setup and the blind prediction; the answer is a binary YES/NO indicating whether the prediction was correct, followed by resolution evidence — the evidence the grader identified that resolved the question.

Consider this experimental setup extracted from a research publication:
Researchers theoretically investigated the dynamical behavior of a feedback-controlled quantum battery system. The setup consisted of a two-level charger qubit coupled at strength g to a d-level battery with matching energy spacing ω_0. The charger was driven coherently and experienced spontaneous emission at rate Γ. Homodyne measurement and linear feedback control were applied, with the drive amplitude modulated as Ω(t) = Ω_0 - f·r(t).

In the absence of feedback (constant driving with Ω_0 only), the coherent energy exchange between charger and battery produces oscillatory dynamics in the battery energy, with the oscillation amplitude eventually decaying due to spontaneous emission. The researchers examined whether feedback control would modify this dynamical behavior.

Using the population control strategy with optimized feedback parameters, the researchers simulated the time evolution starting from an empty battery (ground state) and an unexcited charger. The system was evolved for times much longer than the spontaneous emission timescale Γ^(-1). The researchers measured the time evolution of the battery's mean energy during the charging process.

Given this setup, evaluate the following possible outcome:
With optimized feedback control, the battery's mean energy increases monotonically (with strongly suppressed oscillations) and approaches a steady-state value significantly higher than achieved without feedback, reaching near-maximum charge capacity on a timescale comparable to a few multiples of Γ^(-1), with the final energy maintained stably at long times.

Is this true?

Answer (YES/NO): NO